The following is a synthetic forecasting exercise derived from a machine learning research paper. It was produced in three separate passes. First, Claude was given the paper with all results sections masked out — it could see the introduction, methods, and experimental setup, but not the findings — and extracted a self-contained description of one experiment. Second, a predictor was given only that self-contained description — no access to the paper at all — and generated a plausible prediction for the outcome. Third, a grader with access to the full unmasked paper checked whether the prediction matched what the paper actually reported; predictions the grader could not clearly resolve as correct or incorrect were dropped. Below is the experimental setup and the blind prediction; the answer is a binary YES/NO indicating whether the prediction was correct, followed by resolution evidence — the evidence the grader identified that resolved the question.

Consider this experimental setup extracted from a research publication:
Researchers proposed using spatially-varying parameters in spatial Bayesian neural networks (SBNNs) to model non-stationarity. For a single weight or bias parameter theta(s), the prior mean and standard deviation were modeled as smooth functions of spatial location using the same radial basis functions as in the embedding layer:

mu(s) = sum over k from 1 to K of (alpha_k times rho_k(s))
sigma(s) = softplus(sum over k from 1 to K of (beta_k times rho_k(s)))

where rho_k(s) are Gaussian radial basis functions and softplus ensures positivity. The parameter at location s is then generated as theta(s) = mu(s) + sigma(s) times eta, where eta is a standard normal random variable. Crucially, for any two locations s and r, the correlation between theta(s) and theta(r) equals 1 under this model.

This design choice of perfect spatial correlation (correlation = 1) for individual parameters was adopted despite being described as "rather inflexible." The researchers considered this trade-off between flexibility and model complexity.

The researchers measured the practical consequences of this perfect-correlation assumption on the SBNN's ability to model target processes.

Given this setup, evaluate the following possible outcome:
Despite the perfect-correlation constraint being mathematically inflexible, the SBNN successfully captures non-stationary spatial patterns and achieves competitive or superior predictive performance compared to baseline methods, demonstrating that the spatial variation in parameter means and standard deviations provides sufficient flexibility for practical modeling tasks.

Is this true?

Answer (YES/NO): YES